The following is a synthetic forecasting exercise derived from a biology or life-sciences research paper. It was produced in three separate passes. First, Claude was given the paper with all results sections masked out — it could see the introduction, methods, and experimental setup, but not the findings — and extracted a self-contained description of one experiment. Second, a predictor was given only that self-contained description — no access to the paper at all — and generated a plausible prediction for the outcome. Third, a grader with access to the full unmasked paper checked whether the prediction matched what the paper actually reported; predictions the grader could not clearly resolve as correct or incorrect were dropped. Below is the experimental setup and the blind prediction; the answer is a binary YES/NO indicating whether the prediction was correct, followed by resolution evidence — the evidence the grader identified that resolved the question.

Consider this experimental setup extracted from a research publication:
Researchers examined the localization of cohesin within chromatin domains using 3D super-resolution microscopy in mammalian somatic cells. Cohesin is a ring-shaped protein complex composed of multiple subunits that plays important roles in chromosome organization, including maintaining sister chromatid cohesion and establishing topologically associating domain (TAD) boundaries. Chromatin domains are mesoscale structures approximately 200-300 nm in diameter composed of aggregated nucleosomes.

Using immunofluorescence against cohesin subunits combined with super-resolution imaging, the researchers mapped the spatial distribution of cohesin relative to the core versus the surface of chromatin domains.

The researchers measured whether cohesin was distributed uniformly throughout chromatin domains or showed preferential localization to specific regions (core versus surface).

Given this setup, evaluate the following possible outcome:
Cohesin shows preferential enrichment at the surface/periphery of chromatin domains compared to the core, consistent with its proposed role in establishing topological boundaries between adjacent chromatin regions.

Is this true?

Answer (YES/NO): YES